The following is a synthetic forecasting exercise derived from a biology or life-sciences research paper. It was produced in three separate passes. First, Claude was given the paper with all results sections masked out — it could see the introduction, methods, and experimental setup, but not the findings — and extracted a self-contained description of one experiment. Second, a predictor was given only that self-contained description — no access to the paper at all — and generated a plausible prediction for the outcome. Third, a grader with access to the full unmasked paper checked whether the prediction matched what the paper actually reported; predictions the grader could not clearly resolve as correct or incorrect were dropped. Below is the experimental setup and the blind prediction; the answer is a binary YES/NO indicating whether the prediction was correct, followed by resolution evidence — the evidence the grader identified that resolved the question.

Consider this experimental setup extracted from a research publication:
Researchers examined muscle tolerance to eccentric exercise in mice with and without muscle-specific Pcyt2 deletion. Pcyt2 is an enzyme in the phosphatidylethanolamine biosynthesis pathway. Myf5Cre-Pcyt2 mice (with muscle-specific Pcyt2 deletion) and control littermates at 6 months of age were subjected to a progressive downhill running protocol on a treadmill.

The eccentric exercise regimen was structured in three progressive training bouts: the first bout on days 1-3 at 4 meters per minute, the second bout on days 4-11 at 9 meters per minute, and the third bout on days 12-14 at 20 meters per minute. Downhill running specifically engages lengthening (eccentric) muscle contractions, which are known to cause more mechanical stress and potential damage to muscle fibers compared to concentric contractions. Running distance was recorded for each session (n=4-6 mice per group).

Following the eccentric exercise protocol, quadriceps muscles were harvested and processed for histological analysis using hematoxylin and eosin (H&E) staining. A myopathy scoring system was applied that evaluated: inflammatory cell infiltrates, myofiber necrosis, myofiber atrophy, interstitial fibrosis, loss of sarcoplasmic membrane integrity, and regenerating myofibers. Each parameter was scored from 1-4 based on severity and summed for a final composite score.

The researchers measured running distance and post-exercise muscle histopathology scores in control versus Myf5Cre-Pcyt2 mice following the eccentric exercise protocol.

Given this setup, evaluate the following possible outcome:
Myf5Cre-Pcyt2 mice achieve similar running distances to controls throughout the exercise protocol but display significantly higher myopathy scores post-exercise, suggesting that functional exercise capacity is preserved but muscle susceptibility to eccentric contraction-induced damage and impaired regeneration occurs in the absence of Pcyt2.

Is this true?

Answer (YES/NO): NO